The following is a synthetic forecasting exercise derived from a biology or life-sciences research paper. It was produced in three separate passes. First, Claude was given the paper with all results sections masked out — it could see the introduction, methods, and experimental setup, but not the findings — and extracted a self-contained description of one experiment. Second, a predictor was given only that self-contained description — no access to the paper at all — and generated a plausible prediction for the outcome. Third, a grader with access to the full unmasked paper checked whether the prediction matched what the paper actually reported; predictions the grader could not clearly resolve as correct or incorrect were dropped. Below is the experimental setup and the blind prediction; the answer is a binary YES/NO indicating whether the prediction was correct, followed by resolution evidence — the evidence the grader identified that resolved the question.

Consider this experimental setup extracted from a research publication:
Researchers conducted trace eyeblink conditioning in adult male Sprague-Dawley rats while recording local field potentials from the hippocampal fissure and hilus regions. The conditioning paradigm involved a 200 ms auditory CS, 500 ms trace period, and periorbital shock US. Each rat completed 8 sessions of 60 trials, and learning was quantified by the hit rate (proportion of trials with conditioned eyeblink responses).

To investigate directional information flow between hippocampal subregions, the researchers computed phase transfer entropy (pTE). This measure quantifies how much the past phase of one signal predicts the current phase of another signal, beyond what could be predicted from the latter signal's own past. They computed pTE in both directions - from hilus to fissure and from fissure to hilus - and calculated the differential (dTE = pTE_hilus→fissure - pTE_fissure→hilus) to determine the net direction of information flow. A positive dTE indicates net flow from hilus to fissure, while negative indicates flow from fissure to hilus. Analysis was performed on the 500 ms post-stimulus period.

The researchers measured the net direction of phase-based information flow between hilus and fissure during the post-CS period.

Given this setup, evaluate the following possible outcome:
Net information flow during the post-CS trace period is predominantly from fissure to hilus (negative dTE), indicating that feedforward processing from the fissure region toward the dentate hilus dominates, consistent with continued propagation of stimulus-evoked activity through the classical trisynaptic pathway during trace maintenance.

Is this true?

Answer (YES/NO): NO